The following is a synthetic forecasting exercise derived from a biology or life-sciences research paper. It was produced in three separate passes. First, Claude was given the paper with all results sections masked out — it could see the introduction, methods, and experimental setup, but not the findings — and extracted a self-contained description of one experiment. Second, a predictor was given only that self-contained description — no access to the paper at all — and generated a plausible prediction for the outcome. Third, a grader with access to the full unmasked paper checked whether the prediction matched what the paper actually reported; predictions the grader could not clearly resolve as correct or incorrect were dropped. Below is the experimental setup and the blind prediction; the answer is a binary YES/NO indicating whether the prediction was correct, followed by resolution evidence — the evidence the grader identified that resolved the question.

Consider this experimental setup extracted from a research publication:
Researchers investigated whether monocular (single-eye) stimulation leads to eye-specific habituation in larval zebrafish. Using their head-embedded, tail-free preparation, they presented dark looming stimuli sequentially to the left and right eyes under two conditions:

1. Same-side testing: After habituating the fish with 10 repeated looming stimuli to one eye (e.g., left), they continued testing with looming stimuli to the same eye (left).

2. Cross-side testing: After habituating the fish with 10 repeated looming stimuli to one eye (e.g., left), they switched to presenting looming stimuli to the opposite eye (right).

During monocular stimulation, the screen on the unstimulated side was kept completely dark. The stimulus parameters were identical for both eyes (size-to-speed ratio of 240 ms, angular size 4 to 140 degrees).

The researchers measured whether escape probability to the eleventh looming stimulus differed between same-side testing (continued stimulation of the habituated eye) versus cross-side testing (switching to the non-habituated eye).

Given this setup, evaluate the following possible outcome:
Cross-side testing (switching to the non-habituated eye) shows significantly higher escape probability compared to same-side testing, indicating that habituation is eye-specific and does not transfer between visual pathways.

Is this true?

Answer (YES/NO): NO